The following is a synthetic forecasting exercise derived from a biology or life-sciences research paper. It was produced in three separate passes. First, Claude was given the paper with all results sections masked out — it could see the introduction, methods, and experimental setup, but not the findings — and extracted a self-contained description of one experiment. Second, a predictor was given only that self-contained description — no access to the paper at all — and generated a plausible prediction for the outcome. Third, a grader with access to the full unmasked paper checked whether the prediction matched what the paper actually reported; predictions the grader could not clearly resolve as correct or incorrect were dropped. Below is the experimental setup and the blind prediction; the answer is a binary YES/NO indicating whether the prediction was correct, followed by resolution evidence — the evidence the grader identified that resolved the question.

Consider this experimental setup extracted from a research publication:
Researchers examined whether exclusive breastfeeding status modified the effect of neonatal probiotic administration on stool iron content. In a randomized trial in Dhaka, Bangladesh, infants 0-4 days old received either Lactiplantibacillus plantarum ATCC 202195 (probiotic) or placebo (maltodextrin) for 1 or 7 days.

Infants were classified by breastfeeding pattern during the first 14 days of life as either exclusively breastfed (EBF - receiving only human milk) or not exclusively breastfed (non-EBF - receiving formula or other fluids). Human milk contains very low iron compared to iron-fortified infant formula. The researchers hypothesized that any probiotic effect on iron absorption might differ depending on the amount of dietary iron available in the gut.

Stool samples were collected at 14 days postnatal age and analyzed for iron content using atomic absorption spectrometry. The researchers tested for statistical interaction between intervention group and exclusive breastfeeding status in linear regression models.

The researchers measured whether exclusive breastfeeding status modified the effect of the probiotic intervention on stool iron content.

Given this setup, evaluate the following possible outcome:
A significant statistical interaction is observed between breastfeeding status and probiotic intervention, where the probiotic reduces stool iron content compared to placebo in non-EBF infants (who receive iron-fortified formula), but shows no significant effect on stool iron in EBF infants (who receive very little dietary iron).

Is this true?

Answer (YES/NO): NO